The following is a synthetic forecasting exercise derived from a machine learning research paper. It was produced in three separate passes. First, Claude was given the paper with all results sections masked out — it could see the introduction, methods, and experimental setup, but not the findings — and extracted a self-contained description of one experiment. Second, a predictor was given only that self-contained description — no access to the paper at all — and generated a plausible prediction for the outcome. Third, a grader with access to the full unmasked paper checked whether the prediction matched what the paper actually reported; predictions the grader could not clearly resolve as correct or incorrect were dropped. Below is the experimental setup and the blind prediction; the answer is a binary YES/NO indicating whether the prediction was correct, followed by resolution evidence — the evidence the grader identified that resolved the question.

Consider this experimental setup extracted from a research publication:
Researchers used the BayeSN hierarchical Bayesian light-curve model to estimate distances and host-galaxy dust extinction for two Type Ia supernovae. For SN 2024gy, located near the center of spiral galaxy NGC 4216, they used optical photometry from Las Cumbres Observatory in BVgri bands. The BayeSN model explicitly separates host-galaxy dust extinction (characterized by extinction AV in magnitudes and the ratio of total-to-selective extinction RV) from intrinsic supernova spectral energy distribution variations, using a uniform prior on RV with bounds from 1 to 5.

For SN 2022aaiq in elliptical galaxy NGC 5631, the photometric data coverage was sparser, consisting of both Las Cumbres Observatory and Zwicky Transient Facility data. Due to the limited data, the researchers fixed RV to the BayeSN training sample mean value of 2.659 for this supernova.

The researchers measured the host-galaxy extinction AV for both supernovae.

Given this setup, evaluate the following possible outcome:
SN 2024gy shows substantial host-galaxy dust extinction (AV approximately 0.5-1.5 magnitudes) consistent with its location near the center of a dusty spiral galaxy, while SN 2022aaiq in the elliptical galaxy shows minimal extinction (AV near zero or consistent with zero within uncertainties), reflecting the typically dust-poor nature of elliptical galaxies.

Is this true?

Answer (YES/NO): NO